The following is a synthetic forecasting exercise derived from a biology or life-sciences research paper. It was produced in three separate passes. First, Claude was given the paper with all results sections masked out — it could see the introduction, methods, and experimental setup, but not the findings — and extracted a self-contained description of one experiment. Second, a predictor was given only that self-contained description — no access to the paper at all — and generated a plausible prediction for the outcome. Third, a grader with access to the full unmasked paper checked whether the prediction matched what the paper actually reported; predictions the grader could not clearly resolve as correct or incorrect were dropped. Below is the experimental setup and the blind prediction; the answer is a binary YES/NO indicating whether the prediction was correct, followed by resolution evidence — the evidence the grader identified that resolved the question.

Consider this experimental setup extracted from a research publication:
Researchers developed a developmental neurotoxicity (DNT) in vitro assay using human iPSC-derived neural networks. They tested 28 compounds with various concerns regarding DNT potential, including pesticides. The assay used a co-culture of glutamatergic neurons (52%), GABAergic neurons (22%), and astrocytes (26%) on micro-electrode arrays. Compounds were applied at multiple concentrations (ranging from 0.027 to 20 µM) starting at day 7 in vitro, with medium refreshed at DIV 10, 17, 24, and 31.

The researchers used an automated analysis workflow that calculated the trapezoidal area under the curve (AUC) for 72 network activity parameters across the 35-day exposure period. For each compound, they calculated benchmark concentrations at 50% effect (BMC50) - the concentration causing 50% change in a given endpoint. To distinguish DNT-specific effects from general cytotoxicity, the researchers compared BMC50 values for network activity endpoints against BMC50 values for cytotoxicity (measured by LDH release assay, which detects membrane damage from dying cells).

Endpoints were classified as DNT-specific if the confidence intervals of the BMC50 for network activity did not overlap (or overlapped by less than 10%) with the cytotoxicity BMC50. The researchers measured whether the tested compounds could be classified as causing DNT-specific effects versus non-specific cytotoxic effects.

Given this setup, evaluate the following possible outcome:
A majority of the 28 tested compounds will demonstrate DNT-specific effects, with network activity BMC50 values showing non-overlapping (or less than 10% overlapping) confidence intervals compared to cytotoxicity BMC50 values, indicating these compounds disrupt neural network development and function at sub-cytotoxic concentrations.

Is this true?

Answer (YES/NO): NO